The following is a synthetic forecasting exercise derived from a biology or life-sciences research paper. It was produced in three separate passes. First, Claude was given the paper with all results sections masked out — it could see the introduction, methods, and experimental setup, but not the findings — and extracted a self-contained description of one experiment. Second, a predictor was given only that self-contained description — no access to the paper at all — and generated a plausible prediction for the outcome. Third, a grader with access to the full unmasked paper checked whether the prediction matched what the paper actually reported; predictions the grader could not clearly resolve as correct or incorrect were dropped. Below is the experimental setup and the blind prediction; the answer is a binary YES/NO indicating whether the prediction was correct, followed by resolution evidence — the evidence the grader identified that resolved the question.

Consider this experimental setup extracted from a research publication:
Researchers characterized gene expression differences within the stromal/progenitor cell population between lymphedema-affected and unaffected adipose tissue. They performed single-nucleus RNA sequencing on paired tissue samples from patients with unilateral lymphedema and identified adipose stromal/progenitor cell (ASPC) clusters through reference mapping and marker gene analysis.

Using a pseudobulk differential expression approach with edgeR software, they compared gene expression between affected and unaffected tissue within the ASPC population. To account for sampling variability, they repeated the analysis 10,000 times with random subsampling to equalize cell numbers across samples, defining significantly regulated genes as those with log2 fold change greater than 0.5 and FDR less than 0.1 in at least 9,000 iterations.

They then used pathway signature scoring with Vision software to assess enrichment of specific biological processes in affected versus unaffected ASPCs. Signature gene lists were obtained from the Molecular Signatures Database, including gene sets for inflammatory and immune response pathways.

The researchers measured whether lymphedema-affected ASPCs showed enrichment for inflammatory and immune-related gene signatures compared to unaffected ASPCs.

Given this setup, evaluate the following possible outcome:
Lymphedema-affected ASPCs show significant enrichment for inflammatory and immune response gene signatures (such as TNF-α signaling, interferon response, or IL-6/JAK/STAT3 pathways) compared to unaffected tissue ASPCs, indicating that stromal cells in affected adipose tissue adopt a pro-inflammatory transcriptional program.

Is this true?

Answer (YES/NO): NO